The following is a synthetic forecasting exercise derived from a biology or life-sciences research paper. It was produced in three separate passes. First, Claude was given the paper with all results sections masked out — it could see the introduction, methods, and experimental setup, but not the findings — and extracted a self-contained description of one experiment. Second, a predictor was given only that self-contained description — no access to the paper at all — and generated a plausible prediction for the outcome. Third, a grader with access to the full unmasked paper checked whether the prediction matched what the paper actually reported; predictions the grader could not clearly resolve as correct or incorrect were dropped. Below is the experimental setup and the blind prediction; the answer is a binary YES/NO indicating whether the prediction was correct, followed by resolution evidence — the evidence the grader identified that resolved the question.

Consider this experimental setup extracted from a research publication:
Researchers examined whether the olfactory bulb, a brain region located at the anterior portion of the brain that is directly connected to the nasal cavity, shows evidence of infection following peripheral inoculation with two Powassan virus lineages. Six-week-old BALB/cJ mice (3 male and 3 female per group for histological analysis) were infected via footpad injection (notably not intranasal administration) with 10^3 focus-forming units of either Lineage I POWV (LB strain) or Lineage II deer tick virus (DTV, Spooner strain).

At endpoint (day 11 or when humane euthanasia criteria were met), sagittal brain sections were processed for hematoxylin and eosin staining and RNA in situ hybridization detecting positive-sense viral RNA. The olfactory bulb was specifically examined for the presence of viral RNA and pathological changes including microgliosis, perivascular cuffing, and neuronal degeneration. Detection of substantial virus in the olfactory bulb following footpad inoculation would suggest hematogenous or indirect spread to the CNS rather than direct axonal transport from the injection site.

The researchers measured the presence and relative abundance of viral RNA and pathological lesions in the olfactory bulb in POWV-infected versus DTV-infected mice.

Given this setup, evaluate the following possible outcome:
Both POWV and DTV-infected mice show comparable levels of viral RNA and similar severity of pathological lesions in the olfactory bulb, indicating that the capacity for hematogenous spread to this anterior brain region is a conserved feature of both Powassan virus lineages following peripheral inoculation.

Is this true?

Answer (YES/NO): NO